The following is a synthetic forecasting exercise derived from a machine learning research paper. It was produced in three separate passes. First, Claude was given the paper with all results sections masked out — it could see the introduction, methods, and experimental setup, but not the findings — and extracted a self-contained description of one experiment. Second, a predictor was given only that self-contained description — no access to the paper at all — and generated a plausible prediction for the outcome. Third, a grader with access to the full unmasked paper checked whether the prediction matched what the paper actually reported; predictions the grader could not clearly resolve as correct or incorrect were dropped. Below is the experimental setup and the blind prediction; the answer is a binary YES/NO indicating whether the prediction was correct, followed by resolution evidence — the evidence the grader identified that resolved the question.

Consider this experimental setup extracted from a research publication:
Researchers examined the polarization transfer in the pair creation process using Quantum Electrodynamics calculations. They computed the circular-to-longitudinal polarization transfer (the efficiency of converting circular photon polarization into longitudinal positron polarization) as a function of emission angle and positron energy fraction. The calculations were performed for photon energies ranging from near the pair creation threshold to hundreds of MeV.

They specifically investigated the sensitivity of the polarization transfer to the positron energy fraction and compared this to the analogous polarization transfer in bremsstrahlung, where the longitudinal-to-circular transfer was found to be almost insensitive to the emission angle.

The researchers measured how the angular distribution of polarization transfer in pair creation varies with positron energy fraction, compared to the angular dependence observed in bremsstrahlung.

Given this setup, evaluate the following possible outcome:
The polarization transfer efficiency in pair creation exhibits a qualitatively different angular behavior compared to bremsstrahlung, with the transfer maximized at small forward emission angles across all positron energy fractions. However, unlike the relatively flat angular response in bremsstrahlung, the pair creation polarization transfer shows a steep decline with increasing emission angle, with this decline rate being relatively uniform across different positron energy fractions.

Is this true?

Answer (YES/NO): NO